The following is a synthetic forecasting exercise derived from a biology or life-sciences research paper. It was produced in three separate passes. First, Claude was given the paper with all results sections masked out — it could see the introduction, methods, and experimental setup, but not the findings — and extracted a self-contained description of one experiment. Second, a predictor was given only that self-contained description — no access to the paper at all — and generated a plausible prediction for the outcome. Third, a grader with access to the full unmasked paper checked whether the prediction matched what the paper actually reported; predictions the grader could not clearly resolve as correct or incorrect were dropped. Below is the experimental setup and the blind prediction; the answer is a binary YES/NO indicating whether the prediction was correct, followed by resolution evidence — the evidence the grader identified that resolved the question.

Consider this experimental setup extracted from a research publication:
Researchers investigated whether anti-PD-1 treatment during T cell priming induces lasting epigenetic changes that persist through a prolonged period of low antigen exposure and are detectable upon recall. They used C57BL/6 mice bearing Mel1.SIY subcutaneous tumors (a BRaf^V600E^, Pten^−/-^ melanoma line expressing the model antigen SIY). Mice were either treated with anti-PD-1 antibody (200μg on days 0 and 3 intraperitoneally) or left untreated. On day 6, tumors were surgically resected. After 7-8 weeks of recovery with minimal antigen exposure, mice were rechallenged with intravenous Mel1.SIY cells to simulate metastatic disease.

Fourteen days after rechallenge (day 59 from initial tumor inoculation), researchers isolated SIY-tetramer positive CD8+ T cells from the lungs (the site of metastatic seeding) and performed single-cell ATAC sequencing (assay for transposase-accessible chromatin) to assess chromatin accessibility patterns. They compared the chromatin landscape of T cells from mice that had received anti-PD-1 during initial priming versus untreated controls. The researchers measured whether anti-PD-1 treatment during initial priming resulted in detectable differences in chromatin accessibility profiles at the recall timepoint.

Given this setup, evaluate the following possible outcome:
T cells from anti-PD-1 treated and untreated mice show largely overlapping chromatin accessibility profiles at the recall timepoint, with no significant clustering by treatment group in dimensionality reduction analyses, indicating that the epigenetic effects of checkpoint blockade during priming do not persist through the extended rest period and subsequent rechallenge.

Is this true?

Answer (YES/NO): NO